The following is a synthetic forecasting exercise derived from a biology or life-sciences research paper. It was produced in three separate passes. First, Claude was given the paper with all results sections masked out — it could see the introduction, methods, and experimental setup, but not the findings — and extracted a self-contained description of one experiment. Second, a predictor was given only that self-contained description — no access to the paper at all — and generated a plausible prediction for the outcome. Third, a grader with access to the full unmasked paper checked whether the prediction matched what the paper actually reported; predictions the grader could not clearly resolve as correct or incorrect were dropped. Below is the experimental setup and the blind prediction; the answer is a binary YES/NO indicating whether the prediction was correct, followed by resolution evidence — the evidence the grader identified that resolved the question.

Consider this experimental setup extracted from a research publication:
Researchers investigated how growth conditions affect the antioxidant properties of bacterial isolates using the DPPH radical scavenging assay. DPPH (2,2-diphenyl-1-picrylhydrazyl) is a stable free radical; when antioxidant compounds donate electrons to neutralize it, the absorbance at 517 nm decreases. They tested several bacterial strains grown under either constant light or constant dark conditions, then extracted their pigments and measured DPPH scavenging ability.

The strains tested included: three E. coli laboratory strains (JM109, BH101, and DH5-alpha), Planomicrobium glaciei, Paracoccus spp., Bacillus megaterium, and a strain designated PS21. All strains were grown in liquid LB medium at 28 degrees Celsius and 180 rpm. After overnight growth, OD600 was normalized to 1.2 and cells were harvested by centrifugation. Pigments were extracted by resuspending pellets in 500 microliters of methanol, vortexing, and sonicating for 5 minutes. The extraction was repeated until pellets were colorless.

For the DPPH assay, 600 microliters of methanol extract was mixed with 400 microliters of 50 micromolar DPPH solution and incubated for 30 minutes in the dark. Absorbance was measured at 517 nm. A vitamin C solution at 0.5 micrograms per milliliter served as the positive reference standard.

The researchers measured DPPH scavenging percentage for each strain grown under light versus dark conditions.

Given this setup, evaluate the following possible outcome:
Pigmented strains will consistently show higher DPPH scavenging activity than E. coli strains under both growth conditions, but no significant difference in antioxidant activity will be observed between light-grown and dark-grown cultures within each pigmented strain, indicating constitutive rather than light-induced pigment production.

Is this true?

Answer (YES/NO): NO